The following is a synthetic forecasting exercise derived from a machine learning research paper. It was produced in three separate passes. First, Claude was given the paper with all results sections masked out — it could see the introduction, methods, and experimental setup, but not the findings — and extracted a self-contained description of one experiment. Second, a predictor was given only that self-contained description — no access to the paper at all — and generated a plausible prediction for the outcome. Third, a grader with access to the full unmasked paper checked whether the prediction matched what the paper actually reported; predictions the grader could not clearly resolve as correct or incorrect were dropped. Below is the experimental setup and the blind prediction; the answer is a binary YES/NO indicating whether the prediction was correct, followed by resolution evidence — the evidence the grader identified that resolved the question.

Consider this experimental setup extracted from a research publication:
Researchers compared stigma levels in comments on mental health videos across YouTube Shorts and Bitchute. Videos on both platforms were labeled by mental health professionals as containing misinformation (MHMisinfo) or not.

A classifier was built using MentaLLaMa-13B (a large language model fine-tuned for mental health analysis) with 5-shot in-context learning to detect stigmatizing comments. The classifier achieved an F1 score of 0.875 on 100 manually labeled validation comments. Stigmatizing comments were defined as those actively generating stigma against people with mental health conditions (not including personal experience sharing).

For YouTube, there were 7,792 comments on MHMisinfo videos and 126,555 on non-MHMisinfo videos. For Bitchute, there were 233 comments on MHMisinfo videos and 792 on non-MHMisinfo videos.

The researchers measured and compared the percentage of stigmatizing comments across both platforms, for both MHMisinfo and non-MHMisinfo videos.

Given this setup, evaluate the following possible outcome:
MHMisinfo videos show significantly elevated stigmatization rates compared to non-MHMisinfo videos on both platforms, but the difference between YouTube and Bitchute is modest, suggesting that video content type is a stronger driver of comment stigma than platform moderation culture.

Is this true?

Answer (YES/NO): NO